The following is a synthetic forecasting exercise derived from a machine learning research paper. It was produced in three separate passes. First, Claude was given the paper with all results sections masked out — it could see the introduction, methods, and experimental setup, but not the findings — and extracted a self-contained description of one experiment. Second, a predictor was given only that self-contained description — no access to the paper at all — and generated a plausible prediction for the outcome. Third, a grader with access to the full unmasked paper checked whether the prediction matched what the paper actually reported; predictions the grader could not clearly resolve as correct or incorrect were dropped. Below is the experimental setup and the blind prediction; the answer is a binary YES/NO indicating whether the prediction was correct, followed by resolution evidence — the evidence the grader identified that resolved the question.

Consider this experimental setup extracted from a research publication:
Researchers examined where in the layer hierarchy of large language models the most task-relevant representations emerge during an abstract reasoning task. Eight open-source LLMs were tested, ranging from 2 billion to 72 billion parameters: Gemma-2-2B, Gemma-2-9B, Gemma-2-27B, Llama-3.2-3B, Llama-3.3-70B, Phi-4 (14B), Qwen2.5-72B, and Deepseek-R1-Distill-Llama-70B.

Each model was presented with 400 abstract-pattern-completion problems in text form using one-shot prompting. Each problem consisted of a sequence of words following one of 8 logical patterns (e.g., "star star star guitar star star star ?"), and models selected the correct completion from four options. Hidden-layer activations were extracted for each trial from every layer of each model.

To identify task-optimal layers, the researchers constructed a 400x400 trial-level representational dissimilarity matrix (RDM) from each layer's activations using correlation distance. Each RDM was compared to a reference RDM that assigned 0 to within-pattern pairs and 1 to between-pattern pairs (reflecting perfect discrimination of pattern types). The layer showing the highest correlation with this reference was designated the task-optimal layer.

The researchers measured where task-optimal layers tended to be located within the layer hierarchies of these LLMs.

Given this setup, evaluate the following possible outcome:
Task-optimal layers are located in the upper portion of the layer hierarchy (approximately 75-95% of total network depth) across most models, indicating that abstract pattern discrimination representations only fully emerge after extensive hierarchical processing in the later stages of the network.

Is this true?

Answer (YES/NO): NO